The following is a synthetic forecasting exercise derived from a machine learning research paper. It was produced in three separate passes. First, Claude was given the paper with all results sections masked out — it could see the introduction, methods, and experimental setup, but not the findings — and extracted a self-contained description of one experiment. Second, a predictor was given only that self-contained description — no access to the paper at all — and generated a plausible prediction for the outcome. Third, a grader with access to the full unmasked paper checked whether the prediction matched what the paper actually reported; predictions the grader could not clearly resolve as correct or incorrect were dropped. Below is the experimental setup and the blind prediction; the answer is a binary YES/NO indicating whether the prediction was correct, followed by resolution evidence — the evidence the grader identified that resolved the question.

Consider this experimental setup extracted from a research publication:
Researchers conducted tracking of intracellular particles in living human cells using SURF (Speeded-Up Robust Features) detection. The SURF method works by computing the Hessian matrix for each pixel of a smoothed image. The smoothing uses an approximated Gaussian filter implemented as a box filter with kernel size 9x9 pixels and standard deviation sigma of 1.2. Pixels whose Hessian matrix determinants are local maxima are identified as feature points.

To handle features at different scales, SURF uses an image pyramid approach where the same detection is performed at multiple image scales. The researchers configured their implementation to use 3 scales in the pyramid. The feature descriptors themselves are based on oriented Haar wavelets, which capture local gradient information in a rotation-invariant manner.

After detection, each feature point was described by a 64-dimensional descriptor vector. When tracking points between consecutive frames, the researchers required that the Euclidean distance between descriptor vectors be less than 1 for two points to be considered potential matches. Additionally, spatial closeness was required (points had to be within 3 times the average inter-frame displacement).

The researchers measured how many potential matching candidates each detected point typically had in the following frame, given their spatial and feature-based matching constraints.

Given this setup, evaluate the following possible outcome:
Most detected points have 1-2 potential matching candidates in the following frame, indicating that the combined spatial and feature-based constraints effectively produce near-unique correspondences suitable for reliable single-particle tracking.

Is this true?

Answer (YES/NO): NO